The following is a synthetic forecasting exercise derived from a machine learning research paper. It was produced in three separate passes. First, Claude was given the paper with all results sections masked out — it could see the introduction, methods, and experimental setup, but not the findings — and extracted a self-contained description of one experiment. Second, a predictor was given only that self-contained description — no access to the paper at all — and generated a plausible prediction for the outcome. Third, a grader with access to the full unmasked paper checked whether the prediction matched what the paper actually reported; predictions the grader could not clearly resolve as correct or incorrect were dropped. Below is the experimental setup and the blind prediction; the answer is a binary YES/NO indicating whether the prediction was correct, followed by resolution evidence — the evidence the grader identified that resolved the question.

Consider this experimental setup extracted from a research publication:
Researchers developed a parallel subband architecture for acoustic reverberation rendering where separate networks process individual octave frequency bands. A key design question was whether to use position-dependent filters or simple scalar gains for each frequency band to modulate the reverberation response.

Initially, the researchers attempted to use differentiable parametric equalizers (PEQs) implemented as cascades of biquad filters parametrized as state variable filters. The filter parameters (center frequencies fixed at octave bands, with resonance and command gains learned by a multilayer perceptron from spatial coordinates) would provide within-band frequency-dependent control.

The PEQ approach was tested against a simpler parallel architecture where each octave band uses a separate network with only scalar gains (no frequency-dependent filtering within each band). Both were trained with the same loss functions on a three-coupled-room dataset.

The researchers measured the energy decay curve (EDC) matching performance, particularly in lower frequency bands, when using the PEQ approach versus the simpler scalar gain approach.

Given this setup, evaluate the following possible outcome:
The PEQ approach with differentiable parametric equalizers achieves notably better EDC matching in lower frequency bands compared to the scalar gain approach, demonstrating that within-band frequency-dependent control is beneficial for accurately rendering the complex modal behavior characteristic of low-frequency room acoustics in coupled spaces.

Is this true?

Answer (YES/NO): NO